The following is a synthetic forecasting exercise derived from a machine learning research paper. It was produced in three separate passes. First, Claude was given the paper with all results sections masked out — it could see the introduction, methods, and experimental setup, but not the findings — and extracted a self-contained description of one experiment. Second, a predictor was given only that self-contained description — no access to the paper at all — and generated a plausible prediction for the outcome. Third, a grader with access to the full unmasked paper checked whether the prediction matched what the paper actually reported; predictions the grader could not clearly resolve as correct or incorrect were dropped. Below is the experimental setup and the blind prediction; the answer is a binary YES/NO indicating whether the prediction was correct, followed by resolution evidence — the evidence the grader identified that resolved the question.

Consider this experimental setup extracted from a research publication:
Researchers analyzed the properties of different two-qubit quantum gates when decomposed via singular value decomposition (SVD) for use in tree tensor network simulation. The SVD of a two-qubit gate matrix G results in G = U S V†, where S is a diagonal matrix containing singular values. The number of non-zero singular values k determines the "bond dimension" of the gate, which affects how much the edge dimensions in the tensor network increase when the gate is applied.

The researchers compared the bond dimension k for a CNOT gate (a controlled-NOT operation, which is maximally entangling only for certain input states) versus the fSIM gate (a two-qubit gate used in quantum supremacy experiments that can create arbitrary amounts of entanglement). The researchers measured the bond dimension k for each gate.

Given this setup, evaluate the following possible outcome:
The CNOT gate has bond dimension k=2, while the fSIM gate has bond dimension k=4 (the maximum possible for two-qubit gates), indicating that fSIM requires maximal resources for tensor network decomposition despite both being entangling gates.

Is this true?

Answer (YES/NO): YES